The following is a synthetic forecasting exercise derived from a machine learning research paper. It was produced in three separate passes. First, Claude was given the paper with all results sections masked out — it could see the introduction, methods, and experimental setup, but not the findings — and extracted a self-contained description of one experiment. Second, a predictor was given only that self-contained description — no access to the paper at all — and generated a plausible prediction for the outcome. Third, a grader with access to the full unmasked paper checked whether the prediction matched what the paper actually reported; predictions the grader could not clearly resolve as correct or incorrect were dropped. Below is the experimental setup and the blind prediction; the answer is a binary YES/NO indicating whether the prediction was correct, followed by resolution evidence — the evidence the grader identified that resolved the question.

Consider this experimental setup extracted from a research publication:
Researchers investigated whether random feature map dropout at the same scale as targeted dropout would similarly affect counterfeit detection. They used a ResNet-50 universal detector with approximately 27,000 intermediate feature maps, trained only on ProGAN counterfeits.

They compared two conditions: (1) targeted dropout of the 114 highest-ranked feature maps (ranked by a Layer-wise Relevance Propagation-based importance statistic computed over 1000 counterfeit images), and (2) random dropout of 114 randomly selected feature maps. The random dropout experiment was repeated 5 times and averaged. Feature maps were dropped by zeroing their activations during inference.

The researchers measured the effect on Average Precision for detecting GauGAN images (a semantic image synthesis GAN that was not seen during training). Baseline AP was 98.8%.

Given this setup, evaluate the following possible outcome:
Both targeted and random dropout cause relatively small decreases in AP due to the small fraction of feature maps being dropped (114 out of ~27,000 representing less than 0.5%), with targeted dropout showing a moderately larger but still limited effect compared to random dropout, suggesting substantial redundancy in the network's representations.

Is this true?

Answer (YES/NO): NO